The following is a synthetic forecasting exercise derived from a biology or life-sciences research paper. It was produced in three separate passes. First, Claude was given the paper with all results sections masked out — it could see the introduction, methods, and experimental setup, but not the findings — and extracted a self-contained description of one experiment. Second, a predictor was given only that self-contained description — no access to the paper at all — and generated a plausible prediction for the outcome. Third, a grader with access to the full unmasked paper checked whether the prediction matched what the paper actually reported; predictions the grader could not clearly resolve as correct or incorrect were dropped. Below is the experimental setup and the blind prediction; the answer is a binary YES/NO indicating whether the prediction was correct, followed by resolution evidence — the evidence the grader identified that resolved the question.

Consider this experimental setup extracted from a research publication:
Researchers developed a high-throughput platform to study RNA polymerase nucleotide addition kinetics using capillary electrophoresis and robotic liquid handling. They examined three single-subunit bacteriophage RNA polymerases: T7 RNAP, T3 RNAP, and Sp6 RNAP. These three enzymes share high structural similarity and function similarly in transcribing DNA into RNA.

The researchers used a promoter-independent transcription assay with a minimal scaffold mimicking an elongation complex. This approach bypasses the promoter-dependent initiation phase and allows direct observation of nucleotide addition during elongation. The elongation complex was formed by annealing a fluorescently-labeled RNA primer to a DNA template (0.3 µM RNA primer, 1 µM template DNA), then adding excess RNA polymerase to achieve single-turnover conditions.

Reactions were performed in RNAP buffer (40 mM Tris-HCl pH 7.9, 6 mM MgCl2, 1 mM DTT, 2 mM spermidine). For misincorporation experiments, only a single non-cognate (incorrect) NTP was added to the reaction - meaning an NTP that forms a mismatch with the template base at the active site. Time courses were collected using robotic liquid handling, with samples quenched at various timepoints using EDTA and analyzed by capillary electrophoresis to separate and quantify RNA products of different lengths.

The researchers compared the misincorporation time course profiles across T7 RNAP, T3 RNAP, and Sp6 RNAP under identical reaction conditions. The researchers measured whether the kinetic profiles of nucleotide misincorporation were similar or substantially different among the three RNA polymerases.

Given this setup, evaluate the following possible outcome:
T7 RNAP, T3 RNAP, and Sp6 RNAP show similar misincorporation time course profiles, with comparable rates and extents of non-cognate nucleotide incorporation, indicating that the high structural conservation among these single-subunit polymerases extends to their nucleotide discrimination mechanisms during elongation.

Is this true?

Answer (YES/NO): YES